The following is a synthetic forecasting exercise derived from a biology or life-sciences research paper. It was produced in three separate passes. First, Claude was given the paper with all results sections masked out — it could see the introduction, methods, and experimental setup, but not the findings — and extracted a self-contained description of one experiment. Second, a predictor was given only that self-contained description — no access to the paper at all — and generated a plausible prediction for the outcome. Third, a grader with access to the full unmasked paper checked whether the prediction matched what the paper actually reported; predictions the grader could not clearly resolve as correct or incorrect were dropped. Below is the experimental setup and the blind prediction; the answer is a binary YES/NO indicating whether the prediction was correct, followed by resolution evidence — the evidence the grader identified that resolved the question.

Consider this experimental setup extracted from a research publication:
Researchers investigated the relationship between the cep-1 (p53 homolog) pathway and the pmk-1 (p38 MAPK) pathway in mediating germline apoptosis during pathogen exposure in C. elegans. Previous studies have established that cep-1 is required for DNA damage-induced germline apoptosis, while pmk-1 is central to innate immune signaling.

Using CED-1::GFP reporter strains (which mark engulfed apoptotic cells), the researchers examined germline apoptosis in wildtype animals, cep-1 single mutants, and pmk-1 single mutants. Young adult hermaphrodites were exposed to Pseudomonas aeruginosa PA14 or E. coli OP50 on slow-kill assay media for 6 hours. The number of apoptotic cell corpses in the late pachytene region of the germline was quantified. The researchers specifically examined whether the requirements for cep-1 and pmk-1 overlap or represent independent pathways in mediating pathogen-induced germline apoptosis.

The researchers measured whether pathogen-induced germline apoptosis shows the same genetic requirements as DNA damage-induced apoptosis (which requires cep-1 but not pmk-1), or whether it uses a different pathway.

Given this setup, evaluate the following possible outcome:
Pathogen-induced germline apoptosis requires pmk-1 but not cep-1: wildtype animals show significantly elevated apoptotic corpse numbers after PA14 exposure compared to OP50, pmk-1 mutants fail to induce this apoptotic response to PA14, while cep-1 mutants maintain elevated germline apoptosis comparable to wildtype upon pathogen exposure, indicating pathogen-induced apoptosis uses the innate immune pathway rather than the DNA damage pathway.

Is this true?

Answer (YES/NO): NO